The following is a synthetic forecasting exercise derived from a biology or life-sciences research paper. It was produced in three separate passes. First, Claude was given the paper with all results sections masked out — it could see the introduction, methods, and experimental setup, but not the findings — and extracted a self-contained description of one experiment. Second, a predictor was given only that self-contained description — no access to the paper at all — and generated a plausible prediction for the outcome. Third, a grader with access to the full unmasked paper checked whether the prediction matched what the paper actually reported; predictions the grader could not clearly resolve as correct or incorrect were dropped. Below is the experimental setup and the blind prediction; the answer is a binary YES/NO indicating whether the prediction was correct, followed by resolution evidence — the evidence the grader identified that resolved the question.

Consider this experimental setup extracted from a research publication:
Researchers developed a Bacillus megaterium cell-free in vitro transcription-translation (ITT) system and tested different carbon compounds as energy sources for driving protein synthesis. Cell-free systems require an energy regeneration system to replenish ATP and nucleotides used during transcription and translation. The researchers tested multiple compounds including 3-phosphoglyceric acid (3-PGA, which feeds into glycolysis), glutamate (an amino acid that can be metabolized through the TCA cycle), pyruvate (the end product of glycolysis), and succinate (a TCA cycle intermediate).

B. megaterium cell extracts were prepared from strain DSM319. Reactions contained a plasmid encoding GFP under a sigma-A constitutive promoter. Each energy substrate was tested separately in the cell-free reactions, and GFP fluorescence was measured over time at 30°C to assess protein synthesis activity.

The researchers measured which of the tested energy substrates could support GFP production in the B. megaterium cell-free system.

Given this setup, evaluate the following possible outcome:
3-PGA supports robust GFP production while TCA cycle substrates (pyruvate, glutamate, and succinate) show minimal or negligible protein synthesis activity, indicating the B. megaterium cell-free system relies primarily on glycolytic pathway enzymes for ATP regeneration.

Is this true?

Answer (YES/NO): NO